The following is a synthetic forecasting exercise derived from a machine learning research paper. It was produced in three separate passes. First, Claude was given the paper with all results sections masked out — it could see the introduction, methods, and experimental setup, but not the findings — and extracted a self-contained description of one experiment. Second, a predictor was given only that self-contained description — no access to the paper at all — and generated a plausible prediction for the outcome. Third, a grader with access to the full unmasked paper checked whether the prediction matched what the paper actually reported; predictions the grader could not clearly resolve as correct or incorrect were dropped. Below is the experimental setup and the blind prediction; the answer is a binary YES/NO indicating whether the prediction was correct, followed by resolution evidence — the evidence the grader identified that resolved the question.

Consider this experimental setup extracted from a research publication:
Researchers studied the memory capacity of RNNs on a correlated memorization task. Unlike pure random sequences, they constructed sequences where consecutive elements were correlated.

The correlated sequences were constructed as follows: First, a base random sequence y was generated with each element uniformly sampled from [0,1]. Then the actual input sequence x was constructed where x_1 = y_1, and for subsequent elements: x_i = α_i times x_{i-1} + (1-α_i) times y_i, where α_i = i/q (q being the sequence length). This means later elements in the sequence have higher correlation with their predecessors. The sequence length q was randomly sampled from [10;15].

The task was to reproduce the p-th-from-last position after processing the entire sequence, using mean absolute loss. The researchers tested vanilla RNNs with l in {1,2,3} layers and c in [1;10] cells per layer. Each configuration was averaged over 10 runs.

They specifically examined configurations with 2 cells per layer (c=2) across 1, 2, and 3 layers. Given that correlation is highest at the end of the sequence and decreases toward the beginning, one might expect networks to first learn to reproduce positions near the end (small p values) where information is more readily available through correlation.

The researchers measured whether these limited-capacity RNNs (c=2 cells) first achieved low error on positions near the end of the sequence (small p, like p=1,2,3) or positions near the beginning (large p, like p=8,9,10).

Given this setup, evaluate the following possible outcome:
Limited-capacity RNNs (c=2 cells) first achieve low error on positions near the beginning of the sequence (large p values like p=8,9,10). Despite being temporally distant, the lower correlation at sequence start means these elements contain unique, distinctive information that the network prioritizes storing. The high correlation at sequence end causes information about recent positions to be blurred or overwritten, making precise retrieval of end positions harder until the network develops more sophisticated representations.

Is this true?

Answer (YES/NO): YES